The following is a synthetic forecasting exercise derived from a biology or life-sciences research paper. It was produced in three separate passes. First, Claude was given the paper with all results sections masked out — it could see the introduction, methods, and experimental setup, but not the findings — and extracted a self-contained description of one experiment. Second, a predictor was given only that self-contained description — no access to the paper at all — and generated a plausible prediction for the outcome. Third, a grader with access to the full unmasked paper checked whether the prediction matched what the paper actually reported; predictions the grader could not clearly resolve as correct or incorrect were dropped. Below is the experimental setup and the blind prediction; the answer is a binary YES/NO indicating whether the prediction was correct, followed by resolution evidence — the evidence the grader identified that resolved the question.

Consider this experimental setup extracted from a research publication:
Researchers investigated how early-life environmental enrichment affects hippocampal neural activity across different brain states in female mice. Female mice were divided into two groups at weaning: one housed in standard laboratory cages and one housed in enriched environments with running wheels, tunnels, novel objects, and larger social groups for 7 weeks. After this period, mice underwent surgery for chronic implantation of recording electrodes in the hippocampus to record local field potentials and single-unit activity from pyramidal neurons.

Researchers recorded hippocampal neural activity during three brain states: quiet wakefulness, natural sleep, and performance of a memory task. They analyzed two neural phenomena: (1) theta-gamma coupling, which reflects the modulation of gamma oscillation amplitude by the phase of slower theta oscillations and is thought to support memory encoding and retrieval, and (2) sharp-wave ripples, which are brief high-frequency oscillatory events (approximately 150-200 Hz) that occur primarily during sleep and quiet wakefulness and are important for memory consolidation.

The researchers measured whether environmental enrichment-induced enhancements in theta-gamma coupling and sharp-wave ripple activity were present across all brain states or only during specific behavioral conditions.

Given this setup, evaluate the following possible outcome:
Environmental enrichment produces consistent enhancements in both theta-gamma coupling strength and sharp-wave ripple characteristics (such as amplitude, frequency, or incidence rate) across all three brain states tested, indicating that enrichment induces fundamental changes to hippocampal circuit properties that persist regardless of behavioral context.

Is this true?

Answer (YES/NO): NO